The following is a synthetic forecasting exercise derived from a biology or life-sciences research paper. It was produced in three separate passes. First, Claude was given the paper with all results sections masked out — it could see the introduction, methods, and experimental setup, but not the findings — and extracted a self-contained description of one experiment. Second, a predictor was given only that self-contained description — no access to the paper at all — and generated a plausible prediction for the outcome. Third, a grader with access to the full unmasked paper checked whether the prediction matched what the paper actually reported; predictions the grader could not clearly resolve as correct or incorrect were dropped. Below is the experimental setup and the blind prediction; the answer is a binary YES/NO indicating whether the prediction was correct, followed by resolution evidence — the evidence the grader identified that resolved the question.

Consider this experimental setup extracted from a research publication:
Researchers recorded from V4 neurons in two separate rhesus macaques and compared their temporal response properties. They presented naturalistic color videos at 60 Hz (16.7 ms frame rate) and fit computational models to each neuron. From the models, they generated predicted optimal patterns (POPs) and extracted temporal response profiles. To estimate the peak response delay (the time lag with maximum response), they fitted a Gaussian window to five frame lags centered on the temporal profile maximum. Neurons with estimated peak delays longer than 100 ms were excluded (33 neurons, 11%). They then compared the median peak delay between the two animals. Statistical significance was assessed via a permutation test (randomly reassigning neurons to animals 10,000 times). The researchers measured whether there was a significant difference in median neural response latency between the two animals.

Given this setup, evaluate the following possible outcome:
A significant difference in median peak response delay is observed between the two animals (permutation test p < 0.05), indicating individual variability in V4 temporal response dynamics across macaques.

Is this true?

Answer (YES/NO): YES